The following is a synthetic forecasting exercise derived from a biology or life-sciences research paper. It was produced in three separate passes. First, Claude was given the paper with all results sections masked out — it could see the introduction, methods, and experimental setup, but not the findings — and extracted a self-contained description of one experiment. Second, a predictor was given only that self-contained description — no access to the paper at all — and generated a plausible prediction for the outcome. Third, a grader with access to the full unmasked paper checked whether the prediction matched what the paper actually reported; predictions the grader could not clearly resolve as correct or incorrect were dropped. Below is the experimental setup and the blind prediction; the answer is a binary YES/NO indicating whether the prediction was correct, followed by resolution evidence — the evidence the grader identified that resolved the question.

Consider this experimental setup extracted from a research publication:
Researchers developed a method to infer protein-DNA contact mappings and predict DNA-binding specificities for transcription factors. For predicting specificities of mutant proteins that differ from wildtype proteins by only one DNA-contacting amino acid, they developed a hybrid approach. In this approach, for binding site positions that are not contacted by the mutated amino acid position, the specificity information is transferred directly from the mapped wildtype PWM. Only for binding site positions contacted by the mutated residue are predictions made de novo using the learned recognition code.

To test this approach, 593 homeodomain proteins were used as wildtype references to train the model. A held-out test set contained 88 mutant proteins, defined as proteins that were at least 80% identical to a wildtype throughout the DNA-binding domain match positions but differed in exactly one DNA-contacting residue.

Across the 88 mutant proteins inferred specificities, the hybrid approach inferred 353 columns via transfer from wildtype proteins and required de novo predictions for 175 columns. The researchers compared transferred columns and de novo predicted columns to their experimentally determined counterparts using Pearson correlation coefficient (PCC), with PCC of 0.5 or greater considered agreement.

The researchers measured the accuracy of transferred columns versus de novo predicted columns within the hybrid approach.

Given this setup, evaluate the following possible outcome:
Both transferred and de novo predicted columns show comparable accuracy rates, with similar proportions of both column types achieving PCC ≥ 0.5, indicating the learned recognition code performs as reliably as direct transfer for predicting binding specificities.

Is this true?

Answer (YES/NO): NO